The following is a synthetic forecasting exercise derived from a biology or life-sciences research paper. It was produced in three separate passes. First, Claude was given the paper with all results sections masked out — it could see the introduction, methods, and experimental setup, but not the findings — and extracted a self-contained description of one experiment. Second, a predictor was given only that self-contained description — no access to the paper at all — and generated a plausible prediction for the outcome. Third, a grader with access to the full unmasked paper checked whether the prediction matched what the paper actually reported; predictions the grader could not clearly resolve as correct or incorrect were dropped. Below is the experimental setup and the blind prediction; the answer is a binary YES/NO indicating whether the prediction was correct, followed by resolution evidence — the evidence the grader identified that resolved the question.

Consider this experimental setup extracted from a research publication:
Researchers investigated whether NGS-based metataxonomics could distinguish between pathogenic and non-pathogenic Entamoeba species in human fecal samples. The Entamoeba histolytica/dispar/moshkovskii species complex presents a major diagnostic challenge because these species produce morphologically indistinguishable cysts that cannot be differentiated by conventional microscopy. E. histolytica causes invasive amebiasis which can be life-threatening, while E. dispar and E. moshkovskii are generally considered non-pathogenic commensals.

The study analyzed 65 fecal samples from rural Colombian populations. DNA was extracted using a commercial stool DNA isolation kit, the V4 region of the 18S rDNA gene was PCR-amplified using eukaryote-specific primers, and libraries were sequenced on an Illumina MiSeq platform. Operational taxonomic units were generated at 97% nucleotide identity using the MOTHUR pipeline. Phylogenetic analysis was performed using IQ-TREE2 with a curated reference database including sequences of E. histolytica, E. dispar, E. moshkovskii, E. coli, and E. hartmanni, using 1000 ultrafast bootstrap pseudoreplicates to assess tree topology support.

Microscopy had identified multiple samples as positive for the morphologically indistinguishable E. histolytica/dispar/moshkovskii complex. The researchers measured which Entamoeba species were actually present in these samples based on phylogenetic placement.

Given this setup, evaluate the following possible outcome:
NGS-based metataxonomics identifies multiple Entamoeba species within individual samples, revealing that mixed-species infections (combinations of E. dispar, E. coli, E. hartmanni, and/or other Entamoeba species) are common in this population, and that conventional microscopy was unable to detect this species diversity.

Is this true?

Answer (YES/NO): YES